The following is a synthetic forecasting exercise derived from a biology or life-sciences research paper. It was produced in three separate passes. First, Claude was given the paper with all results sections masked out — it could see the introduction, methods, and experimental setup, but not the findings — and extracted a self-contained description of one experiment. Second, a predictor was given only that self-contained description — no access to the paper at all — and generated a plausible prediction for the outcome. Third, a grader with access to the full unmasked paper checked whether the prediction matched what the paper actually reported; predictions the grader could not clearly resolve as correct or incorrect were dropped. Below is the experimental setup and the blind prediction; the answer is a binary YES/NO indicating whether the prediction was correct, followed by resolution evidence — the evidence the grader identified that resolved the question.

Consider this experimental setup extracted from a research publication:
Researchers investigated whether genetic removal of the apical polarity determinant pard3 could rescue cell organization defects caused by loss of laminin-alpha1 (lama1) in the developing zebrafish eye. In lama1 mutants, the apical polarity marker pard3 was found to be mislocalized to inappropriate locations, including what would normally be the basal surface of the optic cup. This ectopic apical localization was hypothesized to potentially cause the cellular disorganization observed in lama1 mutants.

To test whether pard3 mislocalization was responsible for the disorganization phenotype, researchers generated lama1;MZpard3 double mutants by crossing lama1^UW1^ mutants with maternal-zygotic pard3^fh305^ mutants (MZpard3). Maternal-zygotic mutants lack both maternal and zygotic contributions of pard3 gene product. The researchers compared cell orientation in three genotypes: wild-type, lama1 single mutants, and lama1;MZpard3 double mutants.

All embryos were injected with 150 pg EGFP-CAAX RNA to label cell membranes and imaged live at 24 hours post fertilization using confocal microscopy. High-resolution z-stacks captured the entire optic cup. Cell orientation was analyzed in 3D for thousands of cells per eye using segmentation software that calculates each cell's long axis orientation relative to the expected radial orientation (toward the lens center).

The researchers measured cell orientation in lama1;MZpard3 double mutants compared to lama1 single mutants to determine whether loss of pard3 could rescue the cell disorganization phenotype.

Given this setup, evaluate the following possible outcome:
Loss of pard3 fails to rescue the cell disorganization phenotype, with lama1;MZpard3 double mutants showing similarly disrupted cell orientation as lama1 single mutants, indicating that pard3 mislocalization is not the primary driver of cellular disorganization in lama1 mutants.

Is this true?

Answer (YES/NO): YES